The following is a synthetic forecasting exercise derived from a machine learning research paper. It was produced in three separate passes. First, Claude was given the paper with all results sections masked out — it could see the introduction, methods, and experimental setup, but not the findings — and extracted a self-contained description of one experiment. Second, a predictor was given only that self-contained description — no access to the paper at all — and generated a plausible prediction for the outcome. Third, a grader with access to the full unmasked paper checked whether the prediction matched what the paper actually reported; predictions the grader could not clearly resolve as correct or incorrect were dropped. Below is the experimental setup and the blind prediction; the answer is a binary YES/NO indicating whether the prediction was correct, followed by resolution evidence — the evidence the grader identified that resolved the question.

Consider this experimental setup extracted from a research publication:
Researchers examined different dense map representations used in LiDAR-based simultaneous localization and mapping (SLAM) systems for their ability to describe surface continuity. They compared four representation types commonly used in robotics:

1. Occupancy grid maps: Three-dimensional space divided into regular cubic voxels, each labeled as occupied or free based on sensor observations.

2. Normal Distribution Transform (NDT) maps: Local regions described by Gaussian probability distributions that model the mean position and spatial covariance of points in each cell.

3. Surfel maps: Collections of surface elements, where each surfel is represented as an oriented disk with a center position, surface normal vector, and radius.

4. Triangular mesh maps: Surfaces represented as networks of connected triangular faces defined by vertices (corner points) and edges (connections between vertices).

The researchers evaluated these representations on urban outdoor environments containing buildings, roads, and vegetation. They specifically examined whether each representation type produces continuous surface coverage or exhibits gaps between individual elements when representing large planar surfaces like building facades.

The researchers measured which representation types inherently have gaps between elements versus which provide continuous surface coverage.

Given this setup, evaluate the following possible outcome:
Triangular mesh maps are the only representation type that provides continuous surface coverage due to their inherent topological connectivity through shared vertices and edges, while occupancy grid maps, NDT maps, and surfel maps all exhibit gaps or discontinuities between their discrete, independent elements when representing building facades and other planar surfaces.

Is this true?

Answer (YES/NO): NO